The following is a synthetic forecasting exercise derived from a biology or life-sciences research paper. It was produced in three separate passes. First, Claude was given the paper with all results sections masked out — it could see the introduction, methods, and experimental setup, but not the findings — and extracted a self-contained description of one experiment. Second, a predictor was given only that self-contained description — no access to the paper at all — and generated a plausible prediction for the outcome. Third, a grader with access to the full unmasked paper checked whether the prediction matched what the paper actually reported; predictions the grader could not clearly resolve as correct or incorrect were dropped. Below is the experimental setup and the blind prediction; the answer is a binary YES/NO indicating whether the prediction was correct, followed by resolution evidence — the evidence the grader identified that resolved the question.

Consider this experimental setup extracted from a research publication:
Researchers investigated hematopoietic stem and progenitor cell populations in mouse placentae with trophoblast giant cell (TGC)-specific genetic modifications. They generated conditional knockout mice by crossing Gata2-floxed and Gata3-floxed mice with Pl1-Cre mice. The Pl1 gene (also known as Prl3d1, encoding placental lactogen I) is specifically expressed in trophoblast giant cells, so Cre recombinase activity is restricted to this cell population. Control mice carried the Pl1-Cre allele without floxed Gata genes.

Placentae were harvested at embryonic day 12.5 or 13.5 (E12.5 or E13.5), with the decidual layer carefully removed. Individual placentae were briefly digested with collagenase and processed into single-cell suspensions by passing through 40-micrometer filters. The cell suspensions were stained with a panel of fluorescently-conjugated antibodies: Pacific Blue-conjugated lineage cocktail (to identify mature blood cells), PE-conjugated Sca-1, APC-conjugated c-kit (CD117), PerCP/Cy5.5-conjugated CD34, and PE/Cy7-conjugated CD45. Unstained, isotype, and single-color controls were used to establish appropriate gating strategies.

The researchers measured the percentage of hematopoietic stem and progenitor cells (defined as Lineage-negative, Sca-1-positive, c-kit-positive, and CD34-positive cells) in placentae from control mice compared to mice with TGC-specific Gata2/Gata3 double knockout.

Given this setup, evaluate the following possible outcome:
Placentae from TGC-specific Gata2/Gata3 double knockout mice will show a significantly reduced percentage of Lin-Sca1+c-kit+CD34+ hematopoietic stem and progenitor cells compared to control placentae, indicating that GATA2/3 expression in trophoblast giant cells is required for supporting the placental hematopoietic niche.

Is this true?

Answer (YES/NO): YES